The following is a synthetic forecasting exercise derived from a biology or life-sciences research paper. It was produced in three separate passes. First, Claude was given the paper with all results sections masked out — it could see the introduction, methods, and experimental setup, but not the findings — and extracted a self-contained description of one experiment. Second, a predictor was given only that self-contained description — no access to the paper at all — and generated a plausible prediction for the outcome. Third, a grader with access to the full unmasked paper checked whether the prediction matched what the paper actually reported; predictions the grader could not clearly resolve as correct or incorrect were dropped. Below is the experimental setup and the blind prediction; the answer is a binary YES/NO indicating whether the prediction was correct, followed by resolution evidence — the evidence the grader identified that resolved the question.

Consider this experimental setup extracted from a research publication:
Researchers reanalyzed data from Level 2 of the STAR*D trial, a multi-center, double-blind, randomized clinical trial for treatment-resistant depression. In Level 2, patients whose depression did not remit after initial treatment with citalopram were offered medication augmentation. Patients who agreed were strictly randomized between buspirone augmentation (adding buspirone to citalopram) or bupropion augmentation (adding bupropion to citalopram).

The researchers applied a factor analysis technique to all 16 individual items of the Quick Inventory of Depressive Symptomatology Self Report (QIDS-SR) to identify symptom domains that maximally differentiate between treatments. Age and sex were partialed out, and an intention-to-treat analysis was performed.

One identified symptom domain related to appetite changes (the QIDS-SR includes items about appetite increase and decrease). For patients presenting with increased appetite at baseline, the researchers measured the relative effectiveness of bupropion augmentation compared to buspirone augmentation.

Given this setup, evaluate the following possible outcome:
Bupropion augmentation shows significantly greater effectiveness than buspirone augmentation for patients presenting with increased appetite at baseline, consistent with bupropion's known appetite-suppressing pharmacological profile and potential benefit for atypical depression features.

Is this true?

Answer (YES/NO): YES